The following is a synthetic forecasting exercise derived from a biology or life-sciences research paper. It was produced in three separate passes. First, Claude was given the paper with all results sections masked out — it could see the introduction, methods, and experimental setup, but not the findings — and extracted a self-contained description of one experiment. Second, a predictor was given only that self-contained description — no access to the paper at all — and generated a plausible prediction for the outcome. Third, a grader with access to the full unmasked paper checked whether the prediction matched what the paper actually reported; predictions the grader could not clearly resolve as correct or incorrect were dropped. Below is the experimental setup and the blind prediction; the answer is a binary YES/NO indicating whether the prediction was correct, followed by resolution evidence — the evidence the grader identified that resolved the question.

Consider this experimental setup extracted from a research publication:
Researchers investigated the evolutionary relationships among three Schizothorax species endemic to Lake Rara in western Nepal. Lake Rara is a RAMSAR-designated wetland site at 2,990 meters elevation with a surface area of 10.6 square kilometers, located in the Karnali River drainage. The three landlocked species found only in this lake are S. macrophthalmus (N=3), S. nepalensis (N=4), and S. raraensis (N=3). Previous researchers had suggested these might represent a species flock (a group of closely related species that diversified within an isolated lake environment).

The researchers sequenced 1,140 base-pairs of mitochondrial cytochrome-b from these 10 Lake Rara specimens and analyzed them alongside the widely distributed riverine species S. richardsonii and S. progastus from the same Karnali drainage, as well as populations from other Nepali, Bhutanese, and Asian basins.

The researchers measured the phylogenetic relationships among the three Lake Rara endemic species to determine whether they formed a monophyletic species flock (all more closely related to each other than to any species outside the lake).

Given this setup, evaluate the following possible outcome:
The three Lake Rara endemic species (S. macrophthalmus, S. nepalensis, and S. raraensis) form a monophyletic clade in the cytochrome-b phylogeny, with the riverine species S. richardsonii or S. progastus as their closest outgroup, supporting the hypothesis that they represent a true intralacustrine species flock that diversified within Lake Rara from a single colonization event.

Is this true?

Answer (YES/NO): NO